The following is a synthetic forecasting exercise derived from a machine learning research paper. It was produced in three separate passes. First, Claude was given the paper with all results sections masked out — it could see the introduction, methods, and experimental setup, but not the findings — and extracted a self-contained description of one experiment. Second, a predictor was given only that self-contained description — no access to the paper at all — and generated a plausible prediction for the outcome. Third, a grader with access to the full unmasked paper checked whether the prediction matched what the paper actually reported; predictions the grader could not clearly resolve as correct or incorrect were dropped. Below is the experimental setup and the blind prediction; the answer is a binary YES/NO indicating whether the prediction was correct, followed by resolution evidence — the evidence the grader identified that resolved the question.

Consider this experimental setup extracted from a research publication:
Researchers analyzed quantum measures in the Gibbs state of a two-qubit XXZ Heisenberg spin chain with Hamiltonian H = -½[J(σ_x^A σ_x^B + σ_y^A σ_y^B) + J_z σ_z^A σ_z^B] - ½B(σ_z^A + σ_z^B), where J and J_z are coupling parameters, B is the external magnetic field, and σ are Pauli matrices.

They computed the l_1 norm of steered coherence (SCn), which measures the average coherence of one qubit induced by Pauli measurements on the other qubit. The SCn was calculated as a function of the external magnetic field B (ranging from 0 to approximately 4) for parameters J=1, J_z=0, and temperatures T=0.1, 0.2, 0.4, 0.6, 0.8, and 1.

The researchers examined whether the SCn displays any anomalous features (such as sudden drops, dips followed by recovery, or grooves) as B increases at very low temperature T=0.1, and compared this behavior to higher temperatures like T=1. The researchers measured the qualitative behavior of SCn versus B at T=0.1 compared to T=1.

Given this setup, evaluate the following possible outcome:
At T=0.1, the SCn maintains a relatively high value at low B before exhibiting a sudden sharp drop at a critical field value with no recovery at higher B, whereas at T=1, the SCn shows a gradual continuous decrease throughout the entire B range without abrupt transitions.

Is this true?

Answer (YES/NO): NO